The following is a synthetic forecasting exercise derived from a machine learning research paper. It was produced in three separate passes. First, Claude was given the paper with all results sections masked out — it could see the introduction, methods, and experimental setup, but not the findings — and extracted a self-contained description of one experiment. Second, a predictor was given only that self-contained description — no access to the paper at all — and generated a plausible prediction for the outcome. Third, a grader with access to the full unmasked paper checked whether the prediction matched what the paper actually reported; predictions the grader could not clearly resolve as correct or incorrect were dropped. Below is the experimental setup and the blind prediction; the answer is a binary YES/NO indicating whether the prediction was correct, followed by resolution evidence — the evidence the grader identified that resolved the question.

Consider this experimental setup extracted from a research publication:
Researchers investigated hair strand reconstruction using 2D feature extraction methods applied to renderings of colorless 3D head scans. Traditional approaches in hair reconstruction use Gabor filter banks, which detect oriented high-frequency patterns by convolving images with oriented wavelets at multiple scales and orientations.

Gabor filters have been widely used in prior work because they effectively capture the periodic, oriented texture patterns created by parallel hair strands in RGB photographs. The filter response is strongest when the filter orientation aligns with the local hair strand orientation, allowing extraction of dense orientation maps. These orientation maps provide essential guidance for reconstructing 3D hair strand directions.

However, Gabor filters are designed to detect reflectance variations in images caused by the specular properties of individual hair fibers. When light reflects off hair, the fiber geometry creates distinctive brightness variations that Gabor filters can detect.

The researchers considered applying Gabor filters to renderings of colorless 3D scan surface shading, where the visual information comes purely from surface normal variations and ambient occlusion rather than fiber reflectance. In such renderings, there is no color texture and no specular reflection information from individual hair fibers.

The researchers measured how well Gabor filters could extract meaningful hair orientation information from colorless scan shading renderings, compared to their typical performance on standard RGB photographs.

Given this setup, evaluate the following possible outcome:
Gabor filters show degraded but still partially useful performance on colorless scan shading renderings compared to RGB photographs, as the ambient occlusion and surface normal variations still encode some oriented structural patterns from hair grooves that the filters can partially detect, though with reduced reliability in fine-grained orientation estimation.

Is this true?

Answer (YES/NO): NO